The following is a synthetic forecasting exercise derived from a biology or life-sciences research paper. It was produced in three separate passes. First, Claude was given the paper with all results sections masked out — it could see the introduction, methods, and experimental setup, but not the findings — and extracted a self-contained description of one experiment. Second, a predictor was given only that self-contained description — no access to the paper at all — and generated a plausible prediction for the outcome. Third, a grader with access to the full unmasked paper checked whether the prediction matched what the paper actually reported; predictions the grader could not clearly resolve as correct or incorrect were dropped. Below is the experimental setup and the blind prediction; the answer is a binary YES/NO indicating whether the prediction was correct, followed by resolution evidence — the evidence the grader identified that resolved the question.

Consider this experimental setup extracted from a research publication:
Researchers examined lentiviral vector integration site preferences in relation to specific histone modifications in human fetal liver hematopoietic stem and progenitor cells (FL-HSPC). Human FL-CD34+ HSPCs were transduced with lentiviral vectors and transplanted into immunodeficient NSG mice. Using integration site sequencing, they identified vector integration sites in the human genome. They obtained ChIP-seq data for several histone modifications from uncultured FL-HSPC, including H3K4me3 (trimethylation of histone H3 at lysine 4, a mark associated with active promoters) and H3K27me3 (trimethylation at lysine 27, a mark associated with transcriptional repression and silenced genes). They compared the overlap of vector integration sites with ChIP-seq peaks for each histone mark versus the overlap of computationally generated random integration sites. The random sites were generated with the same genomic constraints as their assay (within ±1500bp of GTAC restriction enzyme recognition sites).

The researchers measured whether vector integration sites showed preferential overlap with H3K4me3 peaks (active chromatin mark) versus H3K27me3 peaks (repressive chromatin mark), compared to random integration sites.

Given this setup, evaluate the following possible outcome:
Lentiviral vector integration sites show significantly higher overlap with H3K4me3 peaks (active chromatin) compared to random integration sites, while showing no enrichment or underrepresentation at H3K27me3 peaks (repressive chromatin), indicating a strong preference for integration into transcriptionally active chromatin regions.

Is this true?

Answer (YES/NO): NO